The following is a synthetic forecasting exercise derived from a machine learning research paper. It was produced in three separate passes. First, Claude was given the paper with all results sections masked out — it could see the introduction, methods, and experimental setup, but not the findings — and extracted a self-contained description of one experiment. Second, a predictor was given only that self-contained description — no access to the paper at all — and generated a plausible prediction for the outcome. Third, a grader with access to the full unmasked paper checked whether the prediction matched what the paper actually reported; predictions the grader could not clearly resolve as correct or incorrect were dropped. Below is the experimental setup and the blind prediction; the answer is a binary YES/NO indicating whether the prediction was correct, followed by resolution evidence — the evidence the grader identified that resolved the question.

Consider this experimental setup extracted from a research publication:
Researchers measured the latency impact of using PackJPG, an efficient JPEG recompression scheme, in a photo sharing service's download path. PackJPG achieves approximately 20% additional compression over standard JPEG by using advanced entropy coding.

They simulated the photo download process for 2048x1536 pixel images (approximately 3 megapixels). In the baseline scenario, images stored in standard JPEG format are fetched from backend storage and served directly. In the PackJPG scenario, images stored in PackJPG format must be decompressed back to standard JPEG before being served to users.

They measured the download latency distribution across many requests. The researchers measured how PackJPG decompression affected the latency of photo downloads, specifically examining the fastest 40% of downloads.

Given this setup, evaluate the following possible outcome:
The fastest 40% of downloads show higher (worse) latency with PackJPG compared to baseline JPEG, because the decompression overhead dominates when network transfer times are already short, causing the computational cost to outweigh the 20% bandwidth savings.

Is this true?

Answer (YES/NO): YES